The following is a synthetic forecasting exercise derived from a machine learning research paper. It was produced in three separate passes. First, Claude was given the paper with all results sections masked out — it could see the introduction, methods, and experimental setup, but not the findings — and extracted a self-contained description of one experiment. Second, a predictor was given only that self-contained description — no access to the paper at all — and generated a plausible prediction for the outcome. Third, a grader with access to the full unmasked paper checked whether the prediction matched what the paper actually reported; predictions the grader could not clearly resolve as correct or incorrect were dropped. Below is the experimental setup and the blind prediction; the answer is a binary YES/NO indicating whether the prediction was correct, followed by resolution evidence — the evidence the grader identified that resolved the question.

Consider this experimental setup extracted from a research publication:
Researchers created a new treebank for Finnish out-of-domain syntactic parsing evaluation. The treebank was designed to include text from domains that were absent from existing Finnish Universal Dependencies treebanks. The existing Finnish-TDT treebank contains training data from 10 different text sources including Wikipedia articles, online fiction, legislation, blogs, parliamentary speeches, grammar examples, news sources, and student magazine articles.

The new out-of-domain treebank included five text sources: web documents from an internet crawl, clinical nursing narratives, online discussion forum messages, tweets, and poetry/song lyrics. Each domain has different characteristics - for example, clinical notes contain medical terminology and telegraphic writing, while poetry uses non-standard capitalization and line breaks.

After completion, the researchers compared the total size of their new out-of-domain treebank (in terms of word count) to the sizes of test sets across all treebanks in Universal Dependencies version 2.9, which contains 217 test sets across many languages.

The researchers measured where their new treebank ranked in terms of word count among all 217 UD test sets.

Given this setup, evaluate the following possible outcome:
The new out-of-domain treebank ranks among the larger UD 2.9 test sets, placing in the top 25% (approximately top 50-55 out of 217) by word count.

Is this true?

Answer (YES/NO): YES